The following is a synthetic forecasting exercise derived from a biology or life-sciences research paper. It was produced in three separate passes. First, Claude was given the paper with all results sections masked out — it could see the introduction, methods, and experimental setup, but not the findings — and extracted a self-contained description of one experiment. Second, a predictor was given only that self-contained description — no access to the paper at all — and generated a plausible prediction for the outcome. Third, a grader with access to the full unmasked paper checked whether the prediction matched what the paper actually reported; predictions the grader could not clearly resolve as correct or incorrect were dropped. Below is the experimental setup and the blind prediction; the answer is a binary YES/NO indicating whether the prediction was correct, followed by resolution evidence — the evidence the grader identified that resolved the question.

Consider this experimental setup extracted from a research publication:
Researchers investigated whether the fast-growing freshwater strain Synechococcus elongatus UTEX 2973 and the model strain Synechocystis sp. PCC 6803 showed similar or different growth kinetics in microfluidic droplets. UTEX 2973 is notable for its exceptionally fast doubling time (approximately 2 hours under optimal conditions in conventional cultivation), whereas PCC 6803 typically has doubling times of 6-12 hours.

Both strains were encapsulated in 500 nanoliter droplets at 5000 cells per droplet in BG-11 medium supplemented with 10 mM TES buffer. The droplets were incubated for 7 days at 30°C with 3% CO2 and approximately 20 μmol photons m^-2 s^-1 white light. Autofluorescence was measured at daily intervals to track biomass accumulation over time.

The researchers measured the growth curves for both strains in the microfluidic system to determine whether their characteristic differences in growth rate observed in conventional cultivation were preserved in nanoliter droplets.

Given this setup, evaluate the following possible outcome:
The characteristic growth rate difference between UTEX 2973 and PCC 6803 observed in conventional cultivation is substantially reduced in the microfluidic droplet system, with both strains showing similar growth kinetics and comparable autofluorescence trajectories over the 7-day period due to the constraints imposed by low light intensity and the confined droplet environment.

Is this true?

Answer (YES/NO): NO